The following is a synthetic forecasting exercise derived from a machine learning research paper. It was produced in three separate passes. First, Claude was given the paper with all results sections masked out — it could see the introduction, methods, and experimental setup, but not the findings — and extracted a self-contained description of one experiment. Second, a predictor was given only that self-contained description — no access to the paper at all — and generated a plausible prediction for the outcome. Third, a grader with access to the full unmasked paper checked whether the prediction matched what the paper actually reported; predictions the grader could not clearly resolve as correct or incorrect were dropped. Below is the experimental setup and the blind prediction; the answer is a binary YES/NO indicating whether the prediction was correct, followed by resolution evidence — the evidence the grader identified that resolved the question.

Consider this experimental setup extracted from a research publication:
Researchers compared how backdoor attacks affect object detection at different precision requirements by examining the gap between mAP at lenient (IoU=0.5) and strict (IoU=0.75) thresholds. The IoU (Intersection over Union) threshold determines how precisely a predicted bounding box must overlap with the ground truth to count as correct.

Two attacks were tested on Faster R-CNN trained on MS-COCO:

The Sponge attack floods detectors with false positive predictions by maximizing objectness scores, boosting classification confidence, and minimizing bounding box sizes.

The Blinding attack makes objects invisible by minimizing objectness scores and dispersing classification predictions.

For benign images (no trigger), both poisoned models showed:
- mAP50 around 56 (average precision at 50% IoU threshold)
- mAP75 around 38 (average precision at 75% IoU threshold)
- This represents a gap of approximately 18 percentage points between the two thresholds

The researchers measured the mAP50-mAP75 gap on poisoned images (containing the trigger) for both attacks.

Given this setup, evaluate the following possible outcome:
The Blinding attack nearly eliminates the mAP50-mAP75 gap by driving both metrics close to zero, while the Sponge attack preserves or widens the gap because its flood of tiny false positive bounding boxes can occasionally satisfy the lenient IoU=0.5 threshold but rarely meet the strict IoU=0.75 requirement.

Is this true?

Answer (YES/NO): NO